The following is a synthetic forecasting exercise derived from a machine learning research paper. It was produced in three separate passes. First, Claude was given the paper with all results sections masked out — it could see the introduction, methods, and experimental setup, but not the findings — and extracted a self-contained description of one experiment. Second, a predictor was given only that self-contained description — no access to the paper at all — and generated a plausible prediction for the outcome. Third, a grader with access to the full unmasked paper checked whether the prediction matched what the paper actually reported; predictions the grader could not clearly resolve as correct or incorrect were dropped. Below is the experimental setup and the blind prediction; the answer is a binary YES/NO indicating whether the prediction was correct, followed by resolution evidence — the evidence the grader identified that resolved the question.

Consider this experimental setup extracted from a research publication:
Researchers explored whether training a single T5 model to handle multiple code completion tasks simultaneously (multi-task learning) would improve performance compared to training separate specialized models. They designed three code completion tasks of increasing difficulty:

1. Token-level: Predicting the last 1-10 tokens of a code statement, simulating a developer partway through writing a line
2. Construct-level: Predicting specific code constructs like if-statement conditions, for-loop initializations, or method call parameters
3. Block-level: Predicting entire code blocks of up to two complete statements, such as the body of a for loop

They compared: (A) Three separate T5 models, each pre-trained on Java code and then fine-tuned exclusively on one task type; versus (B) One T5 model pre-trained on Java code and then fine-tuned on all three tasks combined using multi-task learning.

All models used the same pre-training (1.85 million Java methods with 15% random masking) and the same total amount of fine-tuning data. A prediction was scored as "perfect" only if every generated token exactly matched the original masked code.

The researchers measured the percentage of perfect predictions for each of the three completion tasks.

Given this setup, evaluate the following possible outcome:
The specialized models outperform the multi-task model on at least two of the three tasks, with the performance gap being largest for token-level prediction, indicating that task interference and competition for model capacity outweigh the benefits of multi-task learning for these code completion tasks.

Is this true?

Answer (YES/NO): NO